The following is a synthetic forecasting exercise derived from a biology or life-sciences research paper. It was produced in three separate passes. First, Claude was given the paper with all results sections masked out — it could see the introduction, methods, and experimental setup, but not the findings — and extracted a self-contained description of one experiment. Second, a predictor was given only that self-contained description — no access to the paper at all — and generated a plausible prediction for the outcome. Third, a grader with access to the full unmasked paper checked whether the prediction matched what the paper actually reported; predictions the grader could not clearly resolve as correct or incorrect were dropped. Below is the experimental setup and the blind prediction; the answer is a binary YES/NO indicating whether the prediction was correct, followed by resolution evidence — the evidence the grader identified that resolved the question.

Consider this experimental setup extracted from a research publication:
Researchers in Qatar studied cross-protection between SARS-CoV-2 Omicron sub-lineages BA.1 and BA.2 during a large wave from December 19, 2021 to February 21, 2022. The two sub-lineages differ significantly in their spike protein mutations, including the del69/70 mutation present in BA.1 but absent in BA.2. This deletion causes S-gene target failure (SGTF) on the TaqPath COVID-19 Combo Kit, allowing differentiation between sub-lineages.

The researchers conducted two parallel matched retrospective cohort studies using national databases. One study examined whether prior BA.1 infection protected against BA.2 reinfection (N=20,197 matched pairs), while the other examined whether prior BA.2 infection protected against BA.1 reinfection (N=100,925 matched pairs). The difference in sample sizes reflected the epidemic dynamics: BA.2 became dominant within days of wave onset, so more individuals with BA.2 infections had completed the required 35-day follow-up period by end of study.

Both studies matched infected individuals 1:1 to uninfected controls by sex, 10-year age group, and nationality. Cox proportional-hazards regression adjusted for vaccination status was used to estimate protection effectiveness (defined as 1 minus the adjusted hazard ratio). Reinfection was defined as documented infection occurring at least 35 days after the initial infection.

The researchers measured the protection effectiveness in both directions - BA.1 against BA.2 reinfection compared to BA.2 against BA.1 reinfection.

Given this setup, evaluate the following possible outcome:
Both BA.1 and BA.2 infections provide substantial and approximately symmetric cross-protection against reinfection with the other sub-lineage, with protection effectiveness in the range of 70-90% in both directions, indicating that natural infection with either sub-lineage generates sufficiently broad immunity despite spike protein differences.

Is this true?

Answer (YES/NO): NO